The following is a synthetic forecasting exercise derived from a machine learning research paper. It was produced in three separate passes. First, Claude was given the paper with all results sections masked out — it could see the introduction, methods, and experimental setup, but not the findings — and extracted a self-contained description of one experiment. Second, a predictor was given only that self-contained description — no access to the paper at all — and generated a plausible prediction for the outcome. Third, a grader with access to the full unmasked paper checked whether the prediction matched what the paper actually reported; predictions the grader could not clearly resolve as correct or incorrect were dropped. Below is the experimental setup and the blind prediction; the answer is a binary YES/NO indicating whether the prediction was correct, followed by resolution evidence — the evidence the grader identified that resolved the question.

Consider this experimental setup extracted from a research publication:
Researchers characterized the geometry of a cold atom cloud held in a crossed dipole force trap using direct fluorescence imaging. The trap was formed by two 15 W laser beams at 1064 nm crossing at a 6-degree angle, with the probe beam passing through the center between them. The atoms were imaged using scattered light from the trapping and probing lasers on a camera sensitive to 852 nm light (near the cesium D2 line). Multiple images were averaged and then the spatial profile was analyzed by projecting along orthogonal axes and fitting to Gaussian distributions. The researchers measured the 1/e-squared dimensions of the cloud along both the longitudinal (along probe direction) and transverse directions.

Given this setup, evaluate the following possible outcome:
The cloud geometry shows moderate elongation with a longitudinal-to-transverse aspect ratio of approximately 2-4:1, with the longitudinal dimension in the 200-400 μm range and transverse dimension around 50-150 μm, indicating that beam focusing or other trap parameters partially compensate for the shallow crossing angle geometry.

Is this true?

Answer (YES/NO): NO